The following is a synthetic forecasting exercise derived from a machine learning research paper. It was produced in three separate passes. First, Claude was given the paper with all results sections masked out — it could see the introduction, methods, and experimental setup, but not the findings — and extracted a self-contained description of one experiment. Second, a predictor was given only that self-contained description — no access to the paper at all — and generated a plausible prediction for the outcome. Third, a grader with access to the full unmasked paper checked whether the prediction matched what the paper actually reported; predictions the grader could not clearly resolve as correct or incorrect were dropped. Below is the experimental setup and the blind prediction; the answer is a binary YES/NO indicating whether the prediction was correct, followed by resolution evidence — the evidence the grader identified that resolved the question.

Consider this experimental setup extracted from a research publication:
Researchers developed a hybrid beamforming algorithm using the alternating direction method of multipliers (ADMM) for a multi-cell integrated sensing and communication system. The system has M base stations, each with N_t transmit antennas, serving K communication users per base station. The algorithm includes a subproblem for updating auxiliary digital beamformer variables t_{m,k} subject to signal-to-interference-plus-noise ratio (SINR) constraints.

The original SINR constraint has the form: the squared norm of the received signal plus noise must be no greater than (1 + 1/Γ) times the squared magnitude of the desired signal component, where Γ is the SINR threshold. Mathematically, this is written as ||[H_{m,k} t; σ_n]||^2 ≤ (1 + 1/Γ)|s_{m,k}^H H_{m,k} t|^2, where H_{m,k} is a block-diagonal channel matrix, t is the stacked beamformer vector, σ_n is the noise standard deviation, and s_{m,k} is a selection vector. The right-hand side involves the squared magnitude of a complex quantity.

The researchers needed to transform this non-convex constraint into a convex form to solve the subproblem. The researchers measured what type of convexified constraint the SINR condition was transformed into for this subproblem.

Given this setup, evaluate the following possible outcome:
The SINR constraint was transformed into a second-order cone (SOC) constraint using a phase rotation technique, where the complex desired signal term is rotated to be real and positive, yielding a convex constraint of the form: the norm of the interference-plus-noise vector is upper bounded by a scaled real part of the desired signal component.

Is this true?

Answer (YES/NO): YES